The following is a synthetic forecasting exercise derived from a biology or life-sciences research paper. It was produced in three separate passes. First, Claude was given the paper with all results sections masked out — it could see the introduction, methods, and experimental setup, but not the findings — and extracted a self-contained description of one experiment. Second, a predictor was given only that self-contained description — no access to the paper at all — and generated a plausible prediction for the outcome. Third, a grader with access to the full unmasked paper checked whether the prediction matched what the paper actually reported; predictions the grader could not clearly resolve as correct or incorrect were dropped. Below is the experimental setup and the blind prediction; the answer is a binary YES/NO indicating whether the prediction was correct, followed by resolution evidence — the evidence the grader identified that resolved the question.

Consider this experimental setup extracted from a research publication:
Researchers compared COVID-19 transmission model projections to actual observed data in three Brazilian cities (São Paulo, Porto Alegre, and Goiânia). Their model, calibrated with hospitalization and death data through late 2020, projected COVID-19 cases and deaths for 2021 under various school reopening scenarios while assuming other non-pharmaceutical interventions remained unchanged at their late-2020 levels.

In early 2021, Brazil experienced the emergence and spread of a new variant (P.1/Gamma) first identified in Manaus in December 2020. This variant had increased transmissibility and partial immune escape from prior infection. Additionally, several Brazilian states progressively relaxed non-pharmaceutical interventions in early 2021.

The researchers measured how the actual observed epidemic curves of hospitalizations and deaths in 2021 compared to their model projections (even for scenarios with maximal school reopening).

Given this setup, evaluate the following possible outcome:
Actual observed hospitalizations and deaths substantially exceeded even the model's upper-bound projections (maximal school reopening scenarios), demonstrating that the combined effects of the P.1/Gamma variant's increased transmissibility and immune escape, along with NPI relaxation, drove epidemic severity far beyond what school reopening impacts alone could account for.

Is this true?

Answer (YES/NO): YES